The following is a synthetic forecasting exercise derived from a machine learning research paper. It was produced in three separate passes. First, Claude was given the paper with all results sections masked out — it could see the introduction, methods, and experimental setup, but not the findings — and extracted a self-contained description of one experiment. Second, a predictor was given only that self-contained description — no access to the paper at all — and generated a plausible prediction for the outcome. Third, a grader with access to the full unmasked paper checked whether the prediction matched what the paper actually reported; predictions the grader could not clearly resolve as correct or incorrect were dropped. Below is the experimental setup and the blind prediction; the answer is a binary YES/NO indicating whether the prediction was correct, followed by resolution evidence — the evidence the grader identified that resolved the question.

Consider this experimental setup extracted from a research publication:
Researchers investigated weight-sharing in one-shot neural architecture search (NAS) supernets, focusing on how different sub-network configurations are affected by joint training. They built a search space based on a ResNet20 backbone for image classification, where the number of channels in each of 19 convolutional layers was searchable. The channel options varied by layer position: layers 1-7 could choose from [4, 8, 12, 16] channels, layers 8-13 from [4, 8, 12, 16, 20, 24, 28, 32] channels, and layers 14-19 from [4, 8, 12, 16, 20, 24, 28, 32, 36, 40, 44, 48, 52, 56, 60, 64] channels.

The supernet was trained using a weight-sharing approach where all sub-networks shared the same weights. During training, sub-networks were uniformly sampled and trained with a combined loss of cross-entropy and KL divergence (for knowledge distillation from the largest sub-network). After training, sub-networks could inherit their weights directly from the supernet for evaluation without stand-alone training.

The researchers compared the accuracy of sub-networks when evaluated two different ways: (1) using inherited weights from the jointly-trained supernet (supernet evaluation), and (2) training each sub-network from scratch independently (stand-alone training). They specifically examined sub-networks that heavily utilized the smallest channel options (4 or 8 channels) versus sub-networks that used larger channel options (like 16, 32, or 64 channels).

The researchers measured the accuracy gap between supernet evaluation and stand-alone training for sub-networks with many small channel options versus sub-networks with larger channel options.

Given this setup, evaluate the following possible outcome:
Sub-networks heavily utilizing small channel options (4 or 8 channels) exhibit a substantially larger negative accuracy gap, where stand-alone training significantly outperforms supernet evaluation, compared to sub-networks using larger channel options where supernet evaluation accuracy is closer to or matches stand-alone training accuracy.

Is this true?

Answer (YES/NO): YES